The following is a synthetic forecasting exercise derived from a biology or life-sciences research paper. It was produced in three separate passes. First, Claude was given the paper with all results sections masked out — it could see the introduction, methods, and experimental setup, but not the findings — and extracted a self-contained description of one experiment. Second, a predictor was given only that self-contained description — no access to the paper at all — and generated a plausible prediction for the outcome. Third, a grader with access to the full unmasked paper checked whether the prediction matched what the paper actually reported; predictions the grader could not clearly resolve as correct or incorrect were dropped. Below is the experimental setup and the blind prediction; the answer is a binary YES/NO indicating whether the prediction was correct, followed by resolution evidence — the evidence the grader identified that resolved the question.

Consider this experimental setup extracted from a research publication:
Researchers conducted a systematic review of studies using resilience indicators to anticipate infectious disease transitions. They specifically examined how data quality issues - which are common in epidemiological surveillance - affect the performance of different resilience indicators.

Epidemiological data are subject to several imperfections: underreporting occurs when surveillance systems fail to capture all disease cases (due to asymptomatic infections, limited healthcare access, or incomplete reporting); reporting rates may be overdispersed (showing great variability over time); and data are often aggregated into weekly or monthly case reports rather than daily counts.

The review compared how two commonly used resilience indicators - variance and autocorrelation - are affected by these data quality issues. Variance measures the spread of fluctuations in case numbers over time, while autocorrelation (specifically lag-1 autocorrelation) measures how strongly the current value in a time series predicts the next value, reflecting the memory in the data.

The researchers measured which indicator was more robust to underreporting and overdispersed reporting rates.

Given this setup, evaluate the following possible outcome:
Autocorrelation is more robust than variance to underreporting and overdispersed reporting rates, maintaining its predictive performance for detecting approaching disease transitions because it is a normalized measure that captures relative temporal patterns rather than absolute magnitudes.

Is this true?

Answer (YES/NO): NO